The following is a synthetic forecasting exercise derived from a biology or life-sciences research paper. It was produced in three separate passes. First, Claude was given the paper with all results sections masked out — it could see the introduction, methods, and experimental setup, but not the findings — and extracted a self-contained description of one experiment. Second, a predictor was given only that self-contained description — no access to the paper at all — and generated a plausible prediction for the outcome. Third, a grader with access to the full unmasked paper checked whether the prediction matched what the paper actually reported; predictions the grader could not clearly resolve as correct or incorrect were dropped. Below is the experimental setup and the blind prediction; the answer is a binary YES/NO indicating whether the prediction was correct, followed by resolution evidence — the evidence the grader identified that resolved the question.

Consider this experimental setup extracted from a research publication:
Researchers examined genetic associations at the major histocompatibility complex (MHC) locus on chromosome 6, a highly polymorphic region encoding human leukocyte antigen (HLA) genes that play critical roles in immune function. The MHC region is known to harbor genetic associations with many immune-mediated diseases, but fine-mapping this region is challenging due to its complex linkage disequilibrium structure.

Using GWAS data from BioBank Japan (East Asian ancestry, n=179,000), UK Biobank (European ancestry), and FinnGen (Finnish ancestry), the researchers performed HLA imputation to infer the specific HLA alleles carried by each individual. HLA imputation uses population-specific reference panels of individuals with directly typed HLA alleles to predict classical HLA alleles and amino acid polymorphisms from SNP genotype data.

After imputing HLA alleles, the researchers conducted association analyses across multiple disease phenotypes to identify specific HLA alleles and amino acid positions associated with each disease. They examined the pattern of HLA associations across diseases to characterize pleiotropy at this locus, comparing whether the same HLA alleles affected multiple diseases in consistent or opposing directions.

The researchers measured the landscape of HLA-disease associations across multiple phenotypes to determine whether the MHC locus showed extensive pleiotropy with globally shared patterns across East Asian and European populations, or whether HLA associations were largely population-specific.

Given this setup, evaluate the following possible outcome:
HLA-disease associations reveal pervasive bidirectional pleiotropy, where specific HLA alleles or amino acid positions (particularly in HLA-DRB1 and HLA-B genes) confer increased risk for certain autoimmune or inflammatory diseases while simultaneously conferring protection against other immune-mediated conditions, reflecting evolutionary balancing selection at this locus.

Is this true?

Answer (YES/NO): NO